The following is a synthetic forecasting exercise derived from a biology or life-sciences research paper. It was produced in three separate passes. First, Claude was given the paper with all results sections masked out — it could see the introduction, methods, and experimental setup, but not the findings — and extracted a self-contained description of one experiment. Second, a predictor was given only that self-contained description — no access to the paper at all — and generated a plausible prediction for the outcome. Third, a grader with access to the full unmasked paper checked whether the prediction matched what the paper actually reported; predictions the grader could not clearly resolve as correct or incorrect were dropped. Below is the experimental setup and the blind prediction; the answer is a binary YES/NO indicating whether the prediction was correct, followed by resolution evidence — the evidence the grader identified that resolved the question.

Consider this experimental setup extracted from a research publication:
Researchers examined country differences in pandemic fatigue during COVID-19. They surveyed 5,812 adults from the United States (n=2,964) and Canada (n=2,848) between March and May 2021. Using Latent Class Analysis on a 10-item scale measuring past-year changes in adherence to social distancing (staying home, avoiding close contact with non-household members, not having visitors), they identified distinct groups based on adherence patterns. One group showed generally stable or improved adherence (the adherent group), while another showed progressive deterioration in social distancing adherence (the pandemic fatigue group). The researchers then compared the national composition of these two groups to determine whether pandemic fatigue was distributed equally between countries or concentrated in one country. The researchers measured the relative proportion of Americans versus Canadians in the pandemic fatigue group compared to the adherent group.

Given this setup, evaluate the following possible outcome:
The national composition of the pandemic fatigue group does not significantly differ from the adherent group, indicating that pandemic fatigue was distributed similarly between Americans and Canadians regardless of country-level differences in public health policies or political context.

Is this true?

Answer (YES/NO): NO